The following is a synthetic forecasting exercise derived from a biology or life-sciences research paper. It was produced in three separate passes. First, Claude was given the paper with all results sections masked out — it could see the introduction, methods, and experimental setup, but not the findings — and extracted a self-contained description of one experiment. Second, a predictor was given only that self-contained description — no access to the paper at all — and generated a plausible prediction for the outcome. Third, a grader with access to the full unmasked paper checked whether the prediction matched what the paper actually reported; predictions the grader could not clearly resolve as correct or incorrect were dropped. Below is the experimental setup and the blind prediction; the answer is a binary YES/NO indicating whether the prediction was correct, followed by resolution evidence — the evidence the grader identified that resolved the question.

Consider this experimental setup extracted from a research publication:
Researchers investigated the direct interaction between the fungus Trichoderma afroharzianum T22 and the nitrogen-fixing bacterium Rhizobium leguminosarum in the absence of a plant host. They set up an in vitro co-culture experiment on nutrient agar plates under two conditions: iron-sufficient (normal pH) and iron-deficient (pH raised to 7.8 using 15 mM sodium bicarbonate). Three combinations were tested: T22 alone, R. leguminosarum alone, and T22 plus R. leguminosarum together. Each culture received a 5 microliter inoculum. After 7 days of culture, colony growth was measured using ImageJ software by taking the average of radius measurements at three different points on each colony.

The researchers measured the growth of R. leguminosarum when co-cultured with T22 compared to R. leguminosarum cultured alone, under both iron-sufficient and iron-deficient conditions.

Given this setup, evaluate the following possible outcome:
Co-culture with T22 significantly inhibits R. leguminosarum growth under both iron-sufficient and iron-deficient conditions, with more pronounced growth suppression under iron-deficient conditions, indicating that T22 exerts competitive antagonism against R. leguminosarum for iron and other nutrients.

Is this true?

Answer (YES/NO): NO